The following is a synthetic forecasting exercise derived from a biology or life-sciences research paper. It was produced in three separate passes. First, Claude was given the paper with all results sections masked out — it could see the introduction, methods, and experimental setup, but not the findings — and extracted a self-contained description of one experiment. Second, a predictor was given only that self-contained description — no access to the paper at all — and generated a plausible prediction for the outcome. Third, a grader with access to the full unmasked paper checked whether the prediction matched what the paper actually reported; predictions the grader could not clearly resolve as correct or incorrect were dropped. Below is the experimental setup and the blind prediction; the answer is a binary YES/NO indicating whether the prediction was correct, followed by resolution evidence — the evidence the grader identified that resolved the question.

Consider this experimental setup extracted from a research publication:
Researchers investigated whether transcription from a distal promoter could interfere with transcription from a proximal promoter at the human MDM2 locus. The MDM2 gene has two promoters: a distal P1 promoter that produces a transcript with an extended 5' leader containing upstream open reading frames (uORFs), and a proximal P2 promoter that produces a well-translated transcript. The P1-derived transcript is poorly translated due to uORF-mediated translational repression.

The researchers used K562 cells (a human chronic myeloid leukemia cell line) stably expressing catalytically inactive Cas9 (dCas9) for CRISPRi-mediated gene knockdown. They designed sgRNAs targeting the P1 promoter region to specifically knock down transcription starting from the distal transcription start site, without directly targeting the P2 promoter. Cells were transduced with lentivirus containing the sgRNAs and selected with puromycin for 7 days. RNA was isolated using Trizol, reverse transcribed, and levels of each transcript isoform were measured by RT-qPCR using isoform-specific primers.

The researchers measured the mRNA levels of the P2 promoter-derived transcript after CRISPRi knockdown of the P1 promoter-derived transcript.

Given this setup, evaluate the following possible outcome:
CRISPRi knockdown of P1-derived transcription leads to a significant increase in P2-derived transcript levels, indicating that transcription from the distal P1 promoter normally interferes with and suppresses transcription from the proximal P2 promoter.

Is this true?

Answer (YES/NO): YES